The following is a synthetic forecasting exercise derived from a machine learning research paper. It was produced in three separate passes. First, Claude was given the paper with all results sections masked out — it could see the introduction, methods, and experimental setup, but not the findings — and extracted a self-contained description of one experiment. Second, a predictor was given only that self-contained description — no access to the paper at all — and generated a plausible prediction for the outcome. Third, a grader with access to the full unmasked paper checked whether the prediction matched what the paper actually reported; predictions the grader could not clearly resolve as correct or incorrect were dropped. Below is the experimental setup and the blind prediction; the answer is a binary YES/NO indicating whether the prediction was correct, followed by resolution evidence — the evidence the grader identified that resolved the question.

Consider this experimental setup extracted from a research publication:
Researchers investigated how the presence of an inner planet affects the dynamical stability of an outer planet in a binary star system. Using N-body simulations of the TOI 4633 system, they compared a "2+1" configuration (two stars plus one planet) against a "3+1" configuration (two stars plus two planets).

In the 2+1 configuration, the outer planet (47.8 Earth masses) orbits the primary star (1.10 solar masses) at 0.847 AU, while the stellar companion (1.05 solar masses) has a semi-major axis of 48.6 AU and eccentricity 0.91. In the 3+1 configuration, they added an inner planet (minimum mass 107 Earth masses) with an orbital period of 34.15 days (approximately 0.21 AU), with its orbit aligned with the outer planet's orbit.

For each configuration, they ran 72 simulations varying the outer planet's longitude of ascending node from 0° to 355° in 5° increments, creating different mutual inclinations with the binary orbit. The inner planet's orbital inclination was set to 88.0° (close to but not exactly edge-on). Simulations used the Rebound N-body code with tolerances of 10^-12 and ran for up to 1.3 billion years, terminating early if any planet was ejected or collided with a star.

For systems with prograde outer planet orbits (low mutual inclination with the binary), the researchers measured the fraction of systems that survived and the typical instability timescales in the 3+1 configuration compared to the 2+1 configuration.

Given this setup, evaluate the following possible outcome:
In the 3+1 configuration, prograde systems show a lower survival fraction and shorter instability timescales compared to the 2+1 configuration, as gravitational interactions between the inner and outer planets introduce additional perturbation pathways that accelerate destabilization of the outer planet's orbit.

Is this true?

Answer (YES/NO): YES